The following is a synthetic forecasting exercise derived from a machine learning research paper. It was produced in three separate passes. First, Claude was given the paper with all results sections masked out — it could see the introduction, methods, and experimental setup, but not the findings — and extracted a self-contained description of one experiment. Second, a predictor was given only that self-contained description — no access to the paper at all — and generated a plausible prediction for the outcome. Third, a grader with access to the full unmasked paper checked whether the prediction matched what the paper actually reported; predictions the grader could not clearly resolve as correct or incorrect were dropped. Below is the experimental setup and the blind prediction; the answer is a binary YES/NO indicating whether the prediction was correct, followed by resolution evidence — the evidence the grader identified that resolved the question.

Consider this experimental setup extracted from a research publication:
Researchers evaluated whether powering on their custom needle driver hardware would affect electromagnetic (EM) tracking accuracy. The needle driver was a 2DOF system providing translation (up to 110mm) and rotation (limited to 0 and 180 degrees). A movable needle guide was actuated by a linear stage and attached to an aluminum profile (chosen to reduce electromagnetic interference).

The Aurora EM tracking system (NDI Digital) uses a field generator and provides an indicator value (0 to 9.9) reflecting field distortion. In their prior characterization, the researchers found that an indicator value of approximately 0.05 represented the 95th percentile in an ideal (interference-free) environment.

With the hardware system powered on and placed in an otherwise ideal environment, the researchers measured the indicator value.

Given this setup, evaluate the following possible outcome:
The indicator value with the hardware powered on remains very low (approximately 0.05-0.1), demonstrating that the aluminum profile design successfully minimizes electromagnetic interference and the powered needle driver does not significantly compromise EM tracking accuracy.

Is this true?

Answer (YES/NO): NO